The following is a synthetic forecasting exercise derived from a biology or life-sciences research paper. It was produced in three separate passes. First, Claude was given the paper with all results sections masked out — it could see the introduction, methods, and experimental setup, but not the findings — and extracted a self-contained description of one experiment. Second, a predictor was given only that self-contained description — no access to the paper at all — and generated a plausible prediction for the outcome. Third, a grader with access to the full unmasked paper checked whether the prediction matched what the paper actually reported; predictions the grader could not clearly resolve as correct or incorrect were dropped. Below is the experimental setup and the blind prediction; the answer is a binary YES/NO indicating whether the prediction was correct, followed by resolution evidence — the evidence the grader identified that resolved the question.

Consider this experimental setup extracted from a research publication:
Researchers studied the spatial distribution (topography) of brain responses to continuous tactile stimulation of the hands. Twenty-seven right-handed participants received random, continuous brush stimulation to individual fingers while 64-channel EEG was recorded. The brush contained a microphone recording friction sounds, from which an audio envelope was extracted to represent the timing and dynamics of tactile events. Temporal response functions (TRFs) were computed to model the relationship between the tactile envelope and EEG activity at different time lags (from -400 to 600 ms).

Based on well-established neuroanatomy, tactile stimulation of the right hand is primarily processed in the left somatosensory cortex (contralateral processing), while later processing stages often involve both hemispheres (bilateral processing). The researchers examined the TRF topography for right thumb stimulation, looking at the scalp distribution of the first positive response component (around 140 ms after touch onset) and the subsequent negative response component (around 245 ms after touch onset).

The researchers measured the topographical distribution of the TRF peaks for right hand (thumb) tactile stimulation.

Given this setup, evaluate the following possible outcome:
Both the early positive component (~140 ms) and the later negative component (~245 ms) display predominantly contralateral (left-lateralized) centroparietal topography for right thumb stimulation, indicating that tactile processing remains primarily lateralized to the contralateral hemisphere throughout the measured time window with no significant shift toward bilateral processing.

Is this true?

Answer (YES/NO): NO